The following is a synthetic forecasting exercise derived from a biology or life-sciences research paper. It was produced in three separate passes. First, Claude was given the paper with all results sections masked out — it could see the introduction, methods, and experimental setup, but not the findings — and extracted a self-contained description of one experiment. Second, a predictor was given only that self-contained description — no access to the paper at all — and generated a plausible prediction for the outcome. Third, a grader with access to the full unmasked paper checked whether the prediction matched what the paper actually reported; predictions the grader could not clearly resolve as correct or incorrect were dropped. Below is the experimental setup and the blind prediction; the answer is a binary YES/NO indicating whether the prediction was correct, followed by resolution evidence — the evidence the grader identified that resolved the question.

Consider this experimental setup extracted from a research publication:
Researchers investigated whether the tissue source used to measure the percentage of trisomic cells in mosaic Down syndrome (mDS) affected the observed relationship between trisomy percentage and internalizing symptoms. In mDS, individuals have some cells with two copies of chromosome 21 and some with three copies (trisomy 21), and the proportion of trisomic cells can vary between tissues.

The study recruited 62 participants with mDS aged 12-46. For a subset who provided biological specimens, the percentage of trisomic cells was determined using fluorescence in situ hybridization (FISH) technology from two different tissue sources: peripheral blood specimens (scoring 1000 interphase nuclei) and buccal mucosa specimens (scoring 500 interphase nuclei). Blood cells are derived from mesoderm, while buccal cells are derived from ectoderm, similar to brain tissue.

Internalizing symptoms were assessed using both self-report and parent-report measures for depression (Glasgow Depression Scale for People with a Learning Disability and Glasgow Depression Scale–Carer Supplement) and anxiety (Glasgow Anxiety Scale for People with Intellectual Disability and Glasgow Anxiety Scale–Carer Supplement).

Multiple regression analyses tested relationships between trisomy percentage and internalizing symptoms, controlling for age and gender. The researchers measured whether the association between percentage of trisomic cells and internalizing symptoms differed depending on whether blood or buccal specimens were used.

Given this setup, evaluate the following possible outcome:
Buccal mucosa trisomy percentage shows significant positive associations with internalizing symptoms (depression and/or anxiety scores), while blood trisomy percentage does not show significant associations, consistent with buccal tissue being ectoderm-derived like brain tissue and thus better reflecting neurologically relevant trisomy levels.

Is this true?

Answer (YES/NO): YES